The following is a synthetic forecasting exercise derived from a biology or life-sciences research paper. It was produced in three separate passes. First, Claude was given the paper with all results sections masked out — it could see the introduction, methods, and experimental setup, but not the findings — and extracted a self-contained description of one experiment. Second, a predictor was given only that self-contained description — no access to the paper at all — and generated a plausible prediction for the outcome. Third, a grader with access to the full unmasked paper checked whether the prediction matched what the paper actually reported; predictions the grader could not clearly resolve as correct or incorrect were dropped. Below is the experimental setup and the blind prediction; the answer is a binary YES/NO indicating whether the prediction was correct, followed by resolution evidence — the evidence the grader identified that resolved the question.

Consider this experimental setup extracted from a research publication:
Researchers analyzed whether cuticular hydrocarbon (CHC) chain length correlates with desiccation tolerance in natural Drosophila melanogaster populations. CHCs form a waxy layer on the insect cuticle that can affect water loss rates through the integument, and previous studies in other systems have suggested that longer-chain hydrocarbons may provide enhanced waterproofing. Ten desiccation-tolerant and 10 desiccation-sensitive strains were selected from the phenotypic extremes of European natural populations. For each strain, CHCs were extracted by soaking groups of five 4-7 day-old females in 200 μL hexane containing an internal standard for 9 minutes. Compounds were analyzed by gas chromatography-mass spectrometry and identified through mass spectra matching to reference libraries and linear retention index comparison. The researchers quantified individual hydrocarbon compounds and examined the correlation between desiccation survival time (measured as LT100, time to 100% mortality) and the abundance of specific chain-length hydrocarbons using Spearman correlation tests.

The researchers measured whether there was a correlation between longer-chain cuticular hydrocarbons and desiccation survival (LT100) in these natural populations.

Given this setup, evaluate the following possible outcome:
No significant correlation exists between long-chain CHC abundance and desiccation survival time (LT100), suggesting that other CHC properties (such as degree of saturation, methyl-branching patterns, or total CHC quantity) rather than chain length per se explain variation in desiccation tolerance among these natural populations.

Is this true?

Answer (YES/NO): NO